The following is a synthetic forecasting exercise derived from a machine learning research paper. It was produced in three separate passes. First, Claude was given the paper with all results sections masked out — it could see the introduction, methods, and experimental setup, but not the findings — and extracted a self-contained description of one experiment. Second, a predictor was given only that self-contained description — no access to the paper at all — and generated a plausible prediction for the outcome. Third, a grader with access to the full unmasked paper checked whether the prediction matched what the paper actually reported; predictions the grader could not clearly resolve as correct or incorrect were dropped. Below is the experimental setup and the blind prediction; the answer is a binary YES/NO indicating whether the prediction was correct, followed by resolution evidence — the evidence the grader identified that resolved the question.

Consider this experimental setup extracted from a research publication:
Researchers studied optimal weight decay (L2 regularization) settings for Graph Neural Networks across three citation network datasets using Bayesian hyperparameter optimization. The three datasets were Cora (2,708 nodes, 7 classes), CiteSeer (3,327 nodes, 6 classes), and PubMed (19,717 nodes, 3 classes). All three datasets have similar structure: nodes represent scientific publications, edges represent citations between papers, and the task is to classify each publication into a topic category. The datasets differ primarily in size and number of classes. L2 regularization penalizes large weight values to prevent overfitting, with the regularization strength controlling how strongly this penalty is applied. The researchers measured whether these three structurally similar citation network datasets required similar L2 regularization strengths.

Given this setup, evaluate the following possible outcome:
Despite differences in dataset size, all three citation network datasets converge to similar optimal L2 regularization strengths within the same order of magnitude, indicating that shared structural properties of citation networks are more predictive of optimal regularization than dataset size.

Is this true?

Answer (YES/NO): NO